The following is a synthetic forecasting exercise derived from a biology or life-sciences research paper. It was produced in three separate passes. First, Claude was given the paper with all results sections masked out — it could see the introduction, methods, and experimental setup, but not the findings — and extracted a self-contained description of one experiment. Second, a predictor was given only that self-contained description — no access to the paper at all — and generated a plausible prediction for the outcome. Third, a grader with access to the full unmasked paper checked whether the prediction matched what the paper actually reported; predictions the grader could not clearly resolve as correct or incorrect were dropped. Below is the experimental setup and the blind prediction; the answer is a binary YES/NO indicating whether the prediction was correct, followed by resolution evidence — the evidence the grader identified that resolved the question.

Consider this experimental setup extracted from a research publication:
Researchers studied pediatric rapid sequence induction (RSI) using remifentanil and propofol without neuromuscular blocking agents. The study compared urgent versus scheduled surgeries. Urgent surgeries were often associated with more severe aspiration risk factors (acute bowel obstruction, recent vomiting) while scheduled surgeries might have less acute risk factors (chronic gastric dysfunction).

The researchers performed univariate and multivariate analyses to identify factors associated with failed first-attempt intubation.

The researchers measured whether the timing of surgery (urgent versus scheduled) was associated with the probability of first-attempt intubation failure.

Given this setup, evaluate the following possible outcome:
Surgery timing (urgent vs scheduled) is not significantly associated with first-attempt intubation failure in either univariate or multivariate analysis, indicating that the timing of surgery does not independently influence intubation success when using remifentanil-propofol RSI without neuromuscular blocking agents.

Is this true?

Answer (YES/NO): YES